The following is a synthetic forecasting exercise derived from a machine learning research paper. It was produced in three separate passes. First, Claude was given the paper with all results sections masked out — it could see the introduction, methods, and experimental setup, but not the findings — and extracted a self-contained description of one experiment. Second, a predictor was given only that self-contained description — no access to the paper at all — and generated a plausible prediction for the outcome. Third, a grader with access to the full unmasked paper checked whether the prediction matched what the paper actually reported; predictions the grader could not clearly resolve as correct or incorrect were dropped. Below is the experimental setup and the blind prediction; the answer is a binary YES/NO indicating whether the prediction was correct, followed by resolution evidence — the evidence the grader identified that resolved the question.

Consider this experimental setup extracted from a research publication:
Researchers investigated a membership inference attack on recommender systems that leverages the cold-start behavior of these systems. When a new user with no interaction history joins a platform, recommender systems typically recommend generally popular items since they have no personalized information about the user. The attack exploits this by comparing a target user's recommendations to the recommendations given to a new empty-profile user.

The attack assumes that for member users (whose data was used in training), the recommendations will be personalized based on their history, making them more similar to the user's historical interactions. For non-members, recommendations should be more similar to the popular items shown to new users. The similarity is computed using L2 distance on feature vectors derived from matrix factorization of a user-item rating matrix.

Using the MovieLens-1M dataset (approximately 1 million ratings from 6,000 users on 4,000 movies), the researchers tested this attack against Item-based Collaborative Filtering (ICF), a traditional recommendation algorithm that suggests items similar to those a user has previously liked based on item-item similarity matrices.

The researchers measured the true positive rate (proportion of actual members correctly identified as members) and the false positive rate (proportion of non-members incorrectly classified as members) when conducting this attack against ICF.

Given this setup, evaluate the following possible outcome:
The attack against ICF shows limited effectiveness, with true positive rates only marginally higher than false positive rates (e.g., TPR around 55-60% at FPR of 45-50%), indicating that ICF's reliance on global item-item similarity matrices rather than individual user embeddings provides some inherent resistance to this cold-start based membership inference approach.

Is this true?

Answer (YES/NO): NO